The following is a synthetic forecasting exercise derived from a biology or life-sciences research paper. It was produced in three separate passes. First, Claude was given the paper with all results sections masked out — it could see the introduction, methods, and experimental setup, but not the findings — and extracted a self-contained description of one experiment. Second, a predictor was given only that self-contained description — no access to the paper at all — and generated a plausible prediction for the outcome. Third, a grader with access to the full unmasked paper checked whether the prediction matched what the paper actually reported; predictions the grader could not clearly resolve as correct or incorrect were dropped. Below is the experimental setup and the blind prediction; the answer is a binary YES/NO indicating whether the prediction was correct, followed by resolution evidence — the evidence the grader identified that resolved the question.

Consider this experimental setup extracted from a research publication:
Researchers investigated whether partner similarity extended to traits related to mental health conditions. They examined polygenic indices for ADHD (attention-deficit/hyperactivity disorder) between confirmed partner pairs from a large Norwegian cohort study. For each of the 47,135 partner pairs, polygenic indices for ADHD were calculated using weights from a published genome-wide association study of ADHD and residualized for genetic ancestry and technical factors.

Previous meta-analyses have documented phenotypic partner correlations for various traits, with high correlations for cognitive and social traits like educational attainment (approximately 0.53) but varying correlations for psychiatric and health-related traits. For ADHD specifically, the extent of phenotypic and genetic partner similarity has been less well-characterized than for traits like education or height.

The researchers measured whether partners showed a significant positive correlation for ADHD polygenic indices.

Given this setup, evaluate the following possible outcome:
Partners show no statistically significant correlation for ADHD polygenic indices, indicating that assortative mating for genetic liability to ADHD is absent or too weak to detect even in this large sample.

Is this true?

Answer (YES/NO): YES